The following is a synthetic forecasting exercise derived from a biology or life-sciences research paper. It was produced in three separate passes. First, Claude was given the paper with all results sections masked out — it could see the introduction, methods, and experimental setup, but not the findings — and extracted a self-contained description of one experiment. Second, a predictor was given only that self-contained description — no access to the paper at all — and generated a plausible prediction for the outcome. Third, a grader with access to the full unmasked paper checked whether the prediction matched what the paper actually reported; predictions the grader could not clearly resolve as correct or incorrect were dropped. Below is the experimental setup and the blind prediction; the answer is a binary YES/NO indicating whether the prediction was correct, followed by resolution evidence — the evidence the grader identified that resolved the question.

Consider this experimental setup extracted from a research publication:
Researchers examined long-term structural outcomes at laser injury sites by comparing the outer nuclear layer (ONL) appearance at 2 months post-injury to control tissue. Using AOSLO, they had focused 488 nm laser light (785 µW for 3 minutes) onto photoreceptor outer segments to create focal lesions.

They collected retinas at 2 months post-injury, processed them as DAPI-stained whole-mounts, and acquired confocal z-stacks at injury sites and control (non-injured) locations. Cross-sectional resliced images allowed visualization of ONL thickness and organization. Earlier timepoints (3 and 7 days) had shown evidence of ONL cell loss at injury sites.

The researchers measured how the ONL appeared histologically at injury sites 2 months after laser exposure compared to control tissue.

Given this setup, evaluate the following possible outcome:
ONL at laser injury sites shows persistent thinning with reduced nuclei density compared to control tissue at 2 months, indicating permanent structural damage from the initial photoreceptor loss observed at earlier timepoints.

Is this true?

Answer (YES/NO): NO